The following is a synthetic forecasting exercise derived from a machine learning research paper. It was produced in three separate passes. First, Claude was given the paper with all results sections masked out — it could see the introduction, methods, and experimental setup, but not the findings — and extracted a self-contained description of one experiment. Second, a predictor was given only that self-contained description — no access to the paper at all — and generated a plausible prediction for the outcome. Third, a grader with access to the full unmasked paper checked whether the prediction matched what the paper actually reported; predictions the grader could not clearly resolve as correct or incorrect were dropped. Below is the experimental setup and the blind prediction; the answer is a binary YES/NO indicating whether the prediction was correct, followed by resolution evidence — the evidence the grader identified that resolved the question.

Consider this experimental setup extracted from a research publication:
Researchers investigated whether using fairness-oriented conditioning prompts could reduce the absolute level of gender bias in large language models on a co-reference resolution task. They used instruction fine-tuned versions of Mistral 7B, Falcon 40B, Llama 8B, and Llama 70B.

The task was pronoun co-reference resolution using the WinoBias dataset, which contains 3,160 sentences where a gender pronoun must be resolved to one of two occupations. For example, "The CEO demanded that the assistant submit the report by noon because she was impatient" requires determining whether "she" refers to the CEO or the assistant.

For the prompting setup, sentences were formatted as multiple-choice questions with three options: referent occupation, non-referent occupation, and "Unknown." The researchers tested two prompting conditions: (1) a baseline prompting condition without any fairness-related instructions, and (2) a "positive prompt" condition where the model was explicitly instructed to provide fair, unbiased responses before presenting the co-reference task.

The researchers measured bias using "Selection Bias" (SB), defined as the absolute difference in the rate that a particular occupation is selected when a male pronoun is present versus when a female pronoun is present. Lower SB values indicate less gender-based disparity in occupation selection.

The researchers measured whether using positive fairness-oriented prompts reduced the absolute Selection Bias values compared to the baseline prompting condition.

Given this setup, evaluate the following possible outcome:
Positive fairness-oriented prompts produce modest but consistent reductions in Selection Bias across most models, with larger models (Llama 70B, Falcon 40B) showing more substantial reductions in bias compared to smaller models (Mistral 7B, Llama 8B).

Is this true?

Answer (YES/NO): NO